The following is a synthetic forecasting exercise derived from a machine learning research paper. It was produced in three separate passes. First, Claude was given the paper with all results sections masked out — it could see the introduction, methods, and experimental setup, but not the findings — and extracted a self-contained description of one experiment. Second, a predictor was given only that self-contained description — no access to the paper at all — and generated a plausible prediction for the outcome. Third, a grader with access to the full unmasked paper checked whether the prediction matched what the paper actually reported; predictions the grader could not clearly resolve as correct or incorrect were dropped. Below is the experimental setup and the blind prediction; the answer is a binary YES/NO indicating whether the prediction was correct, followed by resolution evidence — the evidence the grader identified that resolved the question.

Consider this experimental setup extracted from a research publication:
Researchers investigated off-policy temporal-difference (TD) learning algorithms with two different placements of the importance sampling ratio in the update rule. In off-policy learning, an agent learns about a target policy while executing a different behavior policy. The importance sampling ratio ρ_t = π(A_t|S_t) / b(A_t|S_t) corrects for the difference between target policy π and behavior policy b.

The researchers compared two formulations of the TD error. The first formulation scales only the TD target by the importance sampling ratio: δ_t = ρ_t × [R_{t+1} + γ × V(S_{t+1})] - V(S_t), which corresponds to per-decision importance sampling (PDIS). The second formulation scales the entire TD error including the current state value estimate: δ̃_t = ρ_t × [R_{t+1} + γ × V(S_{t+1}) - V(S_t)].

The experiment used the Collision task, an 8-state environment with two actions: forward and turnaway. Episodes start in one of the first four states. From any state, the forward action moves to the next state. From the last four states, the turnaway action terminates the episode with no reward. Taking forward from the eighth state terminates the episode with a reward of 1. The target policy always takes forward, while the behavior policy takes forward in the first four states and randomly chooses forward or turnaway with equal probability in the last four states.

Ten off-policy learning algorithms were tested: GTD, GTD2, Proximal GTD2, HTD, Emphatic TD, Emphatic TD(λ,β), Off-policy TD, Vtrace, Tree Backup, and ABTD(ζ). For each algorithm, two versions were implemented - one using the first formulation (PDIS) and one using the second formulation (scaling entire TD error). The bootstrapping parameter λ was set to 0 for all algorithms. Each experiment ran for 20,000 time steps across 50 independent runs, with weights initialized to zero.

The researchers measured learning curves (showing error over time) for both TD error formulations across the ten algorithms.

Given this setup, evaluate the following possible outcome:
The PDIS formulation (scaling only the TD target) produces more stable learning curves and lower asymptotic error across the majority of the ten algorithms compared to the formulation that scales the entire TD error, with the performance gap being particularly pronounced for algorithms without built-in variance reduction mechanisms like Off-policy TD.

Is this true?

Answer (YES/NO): NO